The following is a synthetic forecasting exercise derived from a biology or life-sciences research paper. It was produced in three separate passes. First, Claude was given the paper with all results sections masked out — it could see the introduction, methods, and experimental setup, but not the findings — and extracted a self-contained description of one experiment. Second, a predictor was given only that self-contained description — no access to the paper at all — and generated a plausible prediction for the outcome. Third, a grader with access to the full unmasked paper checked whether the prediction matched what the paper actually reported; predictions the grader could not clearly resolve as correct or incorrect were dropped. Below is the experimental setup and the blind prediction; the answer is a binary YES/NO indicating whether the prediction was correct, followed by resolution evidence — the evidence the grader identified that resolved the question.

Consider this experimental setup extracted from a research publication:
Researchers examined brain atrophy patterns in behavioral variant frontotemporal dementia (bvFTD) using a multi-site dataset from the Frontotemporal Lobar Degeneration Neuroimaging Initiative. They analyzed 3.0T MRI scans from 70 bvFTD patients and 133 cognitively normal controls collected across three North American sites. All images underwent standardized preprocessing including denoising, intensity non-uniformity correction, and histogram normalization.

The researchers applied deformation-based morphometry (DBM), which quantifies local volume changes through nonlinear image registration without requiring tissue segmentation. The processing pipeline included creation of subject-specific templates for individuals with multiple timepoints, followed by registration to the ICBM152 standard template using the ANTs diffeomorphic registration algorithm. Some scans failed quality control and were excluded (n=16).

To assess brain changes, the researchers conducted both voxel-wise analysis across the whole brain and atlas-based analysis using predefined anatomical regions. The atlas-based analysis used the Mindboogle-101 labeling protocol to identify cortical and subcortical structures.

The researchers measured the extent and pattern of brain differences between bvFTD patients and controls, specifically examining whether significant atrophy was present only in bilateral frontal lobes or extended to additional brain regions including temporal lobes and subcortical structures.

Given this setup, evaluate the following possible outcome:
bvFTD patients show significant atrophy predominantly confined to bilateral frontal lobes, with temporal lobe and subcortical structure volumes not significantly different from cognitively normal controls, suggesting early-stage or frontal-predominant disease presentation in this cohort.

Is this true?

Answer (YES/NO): NO